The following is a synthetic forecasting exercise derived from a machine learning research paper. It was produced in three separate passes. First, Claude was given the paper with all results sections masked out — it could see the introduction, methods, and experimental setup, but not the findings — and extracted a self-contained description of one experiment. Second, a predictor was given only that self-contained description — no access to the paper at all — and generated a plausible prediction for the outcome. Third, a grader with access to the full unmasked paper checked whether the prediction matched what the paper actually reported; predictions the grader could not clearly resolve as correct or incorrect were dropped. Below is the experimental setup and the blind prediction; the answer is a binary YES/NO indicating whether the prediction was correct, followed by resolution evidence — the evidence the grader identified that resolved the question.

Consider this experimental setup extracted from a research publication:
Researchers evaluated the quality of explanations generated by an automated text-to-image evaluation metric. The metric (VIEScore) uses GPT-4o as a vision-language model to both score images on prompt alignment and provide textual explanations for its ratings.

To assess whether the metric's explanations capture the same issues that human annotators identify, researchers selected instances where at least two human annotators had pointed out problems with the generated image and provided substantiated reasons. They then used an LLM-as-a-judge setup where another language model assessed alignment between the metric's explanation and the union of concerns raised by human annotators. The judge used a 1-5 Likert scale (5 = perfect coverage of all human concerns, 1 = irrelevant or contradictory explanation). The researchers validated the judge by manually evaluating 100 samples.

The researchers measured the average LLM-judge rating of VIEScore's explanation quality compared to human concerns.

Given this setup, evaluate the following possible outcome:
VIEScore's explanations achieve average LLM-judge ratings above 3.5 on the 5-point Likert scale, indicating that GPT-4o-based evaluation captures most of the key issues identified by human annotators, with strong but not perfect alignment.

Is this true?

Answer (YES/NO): NO